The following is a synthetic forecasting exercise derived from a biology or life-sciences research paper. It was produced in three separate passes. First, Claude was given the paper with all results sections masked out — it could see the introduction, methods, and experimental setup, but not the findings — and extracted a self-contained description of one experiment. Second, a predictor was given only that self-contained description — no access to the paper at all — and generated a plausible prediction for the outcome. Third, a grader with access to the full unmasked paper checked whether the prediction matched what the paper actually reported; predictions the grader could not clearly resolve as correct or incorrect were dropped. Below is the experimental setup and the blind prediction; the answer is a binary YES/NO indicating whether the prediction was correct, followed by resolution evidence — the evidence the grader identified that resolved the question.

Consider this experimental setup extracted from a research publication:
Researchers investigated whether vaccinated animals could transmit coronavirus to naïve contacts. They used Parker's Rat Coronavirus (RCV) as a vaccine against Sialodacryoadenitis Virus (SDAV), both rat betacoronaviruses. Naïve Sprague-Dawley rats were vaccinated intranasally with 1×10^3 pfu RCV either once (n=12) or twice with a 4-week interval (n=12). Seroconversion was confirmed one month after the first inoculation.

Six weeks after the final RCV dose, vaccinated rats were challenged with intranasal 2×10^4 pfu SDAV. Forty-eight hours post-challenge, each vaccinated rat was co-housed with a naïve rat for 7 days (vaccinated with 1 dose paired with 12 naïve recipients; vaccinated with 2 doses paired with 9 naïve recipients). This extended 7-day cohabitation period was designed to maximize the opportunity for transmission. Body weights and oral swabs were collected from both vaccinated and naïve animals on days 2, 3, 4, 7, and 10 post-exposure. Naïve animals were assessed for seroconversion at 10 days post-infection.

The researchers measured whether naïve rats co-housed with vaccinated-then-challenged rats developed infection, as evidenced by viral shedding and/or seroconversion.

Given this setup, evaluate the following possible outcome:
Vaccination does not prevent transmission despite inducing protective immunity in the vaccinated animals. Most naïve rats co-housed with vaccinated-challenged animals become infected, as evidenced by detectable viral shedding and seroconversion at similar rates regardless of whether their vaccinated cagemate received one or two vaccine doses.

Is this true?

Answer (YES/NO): NO